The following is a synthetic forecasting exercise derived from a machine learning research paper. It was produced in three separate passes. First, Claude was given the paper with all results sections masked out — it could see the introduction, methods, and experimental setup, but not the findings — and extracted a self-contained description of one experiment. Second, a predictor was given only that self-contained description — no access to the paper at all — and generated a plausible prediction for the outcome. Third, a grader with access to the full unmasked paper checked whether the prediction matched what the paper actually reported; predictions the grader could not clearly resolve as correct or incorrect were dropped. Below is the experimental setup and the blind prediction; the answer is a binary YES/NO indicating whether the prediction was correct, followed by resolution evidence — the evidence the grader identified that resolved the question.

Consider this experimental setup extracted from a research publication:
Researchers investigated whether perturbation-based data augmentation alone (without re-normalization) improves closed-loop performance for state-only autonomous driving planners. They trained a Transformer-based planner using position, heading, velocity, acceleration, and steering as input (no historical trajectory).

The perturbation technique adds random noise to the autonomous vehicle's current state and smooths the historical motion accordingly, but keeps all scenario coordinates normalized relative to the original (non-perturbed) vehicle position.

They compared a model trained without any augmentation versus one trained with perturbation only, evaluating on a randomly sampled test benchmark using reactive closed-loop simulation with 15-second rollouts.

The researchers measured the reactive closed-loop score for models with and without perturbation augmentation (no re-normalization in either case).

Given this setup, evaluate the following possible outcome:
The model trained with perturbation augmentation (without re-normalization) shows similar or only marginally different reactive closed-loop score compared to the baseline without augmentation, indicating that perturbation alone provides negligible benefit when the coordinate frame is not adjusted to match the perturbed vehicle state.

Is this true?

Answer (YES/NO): YES